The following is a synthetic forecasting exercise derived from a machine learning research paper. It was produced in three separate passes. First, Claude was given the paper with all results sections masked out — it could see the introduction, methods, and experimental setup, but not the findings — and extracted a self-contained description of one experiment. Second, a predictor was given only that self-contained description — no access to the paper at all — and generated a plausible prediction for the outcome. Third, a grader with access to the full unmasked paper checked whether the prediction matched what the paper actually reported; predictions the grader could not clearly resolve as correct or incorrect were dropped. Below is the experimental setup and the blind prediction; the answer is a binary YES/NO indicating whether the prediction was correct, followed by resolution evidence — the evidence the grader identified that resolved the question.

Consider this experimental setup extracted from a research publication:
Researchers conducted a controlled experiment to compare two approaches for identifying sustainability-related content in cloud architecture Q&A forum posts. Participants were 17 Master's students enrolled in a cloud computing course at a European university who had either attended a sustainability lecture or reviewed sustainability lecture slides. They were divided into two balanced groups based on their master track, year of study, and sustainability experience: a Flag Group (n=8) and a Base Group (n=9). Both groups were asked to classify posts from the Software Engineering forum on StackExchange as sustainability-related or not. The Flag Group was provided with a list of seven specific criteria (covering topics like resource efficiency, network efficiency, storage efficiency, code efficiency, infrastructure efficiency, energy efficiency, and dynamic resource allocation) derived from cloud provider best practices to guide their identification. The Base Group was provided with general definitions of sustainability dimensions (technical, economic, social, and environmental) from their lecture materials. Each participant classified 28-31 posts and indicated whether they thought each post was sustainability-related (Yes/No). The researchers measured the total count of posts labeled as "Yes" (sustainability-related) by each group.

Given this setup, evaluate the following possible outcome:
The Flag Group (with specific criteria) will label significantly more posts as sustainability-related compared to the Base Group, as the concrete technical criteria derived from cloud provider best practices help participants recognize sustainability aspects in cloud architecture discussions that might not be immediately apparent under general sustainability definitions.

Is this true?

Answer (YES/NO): NO